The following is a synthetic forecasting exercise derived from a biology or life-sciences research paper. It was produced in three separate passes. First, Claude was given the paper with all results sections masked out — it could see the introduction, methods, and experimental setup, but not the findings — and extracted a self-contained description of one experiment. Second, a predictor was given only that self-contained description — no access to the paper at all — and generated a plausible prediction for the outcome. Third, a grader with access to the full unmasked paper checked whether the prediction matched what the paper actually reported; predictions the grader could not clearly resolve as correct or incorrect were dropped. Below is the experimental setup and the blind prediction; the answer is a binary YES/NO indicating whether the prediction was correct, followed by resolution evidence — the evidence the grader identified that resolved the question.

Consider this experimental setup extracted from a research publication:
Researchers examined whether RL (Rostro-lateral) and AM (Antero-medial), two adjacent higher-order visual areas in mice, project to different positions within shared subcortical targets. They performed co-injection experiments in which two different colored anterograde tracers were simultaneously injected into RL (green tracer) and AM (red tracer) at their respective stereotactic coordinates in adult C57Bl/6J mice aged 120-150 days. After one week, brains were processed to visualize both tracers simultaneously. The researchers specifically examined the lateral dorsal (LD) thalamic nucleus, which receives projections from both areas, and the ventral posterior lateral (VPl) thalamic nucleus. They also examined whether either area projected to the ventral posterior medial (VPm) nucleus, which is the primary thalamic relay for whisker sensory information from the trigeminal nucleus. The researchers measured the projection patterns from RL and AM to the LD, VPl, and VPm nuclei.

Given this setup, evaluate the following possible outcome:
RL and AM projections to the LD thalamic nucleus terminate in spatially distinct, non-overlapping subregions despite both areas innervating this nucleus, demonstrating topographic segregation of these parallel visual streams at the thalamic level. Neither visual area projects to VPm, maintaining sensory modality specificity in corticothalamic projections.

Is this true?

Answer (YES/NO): NO